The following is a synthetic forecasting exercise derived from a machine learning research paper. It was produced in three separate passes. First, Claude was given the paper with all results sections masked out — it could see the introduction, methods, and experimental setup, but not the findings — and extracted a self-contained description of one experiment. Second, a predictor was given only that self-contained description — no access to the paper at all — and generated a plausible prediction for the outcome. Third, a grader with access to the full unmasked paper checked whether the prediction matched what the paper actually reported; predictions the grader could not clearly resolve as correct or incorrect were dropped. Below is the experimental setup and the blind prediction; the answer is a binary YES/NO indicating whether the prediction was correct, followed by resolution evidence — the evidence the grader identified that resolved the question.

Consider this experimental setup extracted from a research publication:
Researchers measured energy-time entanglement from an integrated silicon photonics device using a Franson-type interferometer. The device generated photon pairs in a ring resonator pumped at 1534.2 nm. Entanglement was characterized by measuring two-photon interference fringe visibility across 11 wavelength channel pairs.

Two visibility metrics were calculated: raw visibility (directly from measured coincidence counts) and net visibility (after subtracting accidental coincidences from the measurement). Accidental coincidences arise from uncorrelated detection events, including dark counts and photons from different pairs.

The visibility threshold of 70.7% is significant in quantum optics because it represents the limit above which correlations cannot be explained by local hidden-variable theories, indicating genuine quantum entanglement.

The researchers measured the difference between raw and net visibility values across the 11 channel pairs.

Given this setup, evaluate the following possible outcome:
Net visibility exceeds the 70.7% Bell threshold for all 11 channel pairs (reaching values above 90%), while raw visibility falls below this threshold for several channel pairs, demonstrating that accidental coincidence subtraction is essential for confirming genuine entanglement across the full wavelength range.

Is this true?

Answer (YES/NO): NO